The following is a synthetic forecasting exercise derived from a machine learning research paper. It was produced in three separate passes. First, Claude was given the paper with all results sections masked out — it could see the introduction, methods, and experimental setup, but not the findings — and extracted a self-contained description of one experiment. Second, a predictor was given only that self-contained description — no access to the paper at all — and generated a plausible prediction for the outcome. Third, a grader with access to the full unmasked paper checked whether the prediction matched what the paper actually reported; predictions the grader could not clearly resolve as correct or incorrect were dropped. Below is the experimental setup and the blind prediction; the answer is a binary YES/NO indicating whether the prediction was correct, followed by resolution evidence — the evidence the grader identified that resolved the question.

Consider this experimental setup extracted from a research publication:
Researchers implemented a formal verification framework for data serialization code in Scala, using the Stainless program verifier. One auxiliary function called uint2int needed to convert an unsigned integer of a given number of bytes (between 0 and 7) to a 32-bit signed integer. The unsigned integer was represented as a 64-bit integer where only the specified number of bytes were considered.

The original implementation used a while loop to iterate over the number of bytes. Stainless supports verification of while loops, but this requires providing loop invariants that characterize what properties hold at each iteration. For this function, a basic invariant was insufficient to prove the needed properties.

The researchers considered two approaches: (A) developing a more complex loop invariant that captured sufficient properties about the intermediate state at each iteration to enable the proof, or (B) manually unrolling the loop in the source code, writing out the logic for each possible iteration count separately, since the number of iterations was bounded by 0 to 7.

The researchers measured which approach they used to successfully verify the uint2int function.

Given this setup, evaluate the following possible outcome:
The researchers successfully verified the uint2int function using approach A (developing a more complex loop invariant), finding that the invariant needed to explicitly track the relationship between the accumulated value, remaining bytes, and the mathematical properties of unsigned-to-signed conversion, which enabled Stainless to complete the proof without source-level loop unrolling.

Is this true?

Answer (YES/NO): NO